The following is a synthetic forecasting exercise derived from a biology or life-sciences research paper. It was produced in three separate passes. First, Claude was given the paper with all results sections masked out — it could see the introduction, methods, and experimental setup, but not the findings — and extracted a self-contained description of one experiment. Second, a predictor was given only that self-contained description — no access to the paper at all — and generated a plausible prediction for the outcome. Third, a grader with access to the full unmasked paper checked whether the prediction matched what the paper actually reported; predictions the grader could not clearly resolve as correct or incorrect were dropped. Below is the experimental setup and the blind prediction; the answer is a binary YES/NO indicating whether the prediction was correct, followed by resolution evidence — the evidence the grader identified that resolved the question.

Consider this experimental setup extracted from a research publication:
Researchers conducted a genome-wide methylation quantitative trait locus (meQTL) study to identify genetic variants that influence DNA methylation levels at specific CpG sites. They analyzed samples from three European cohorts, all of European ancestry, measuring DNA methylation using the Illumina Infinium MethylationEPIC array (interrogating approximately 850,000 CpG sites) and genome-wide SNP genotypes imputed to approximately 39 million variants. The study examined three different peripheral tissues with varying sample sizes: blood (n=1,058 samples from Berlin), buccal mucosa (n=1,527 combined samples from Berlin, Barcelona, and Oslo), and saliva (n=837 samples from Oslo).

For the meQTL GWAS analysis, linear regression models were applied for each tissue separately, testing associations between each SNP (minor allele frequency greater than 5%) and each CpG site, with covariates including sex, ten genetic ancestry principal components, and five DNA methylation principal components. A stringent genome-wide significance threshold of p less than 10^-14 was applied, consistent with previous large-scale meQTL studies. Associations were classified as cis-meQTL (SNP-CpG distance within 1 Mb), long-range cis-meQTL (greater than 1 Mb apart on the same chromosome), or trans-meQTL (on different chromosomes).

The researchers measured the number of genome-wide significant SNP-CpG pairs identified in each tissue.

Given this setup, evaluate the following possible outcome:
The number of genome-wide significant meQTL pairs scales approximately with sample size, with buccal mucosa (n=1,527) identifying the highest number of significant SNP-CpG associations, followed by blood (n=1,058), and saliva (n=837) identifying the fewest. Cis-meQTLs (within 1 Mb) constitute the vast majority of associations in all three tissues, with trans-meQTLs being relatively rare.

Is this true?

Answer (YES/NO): NO